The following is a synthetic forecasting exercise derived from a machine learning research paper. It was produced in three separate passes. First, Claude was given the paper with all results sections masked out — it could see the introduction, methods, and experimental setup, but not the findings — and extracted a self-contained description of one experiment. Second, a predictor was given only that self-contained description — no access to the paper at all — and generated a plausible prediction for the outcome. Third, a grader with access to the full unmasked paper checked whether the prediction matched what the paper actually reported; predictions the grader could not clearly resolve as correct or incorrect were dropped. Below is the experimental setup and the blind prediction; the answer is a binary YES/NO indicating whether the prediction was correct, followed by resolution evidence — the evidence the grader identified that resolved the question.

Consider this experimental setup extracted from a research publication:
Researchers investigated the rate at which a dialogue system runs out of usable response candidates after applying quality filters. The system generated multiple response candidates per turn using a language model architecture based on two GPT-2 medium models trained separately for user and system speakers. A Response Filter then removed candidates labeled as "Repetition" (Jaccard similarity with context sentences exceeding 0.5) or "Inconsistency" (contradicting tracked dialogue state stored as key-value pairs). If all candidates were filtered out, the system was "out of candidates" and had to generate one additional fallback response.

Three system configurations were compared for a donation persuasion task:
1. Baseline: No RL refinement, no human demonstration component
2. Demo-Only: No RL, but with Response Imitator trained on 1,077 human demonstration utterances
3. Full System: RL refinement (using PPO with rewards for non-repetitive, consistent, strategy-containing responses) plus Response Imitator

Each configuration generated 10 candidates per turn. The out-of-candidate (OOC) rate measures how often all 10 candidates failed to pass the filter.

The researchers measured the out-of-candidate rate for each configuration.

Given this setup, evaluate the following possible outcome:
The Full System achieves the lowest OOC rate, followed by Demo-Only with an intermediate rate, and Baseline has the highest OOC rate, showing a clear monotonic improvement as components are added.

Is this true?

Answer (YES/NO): YES